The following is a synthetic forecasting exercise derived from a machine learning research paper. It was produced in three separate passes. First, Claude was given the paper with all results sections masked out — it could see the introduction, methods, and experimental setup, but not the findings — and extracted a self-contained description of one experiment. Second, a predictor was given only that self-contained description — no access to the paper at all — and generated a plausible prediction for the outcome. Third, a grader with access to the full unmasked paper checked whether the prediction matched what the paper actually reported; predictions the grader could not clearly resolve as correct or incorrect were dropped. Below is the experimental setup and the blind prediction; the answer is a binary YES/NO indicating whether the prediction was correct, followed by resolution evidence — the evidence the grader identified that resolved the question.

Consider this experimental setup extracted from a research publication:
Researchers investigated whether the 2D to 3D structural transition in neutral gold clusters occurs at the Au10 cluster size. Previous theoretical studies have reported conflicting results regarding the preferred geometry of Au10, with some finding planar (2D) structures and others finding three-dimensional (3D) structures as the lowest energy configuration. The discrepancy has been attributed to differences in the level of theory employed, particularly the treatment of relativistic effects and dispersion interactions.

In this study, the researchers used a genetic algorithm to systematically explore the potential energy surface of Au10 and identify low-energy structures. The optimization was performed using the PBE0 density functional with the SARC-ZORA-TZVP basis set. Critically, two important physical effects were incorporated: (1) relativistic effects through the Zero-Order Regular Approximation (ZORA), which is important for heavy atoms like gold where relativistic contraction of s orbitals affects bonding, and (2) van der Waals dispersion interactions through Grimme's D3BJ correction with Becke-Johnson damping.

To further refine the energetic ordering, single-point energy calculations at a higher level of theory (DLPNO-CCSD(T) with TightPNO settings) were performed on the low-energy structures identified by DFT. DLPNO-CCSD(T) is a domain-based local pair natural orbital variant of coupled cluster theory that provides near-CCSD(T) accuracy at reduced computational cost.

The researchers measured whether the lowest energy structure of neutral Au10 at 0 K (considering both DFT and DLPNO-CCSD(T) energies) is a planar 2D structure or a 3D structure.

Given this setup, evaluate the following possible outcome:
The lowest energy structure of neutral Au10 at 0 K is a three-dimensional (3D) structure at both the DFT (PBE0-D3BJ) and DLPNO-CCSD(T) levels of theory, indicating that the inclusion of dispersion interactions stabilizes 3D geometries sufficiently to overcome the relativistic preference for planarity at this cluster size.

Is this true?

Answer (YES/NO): NO